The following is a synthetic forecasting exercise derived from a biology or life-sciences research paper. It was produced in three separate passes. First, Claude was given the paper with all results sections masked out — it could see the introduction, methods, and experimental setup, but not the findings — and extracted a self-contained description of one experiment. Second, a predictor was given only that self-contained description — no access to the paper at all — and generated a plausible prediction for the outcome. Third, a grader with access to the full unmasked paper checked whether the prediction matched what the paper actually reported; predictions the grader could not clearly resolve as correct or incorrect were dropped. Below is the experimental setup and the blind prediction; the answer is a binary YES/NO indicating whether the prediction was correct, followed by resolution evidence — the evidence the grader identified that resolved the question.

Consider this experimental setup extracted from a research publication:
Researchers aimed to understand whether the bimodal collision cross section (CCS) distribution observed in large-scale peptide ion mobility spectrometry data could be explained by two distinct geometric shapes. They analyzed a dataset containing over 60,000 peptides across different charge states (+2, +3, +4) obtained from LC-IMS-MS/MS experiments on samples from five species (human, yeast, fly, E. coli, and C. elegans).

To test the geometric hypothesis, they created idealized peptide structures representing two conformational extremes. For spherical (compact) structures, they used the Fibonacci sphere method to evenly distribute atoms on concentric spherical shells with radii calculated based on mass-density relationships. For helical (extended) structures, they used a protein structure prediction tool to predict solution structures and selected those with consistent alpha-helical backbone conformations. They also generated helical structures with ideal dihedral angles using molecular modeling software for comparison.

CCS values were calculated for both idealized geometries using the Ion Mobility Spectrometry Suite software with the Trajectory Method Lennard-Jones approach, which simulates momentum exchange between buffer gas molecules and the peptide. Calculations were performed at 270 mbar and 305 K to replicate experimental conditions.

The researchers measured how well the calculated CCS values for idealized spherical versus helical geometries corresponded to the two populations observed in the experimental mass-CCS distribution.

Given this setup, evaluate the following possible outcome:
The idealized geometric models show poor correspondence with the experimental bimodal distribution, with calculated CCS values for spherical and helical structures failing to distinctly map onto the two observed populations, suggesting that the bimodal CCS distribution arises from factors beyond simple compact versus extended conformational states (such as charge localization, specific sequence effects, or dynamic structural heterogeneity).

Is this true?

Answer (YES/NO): NO